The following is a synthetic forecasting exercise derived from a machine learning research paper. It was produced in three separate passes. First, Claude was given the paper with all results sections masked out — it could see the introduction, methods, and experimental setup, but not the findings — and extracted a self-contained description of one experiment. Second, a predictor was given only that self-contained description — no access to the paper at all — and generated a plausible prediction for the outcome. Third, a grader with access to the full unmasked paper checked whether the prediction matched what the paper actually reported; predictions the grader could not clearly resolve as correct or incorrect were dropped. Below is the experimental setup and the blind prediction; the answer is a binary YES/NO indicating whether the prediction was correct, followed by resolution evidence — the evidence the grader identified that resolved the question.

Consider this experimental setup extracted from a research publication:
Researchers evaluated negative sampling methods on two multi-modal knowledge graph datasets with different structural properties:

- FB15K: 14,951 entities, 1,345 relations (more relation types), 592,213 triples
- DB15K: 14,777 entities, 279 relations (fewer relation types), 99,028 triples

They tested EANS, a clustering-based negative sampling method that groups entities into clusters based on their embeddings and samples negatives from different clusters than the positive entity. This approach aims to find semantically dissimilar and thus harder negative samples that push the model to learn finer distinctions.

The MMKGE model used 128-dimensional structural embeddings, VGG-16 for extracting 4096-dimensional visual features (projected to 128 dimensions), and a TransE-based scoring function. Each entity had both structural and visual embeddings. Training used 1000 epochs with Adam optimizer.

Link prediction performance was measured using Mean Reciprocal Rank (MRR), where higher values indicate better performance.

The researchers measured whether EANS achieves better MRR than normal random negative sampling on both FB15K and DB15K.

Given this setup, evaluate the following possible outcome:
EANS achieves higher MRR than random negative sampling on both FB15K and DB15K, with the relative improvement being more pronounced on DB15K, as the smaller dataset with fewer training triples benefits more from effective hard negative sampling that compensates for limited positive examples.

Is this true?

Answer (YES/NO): NO